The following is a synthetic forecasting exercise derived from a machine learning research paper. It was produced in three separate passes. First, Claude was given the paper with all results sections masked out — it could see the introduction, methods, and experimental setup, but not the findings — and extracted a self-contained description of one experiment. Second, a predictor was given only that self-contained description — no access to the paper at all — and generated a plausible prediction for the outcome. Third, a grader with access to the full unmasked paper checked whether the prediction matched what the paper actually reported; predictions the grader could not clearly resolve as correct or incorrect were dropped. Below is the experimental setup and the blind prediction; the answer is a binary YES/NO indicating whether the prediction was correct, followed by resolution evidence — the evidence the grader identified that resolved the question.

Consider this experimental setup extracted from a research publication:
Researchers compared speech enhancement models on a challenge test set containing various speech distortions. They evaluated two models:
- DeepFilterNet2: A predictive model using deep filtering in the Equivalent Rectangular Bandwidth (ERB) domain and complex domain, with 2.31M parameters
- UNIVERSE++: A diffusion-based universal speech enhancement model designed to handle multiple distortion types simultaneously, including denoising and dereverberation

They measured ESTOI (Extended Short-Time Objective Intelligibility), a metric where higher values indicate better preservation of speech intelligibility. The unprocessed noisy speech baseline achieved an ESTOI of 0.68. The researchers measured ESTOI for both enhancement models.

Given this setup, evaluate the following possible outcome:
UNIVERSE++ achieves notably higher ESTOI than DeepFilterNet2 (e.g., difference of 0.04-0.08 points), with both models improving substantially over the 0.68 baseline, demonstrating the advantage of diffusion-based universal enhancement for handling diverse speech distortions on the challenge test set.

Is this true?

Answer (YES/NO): NO